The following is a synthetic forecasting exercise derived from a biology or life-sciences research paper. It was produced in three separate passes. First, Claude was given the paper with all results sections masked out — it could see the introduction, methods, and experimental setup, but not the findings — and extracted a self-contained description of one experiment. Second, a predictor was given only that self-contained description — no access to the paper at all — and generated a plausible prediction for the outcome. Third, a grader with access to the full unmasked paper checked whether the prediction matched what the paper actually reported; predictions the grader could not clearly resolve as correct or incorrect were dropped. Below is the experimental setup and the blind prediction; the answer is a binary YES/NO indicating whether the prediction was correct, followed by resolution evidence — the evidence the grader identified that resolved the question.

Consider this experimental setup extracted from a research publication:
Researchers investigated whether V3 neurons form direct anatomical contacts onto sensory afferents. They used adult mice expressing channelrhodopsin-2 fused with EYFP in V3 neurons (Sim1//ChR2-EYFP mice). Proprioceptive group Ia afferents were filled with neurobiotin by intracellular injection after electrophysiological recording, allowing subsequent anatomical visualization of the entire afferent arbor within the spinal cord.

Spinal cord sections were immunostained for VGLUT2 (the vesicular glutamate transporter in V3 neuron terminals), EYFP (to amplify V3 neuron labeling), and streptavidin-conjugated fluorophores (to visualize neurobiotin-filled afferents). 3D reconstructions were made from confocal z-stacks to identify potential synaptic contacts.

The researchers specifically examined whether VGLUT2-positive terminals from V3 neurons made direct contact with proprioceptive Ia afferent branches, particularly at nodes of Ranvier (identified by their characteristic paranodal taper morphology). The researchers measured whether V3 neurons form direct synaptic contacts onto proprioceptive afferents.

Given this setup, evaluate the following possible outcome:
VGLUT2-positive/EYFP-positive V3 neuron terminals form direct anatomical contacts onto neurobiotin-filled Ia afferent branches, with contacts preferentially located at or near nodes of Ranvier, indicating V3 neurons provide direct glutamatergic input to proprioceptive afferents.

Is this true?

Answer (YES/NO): YES